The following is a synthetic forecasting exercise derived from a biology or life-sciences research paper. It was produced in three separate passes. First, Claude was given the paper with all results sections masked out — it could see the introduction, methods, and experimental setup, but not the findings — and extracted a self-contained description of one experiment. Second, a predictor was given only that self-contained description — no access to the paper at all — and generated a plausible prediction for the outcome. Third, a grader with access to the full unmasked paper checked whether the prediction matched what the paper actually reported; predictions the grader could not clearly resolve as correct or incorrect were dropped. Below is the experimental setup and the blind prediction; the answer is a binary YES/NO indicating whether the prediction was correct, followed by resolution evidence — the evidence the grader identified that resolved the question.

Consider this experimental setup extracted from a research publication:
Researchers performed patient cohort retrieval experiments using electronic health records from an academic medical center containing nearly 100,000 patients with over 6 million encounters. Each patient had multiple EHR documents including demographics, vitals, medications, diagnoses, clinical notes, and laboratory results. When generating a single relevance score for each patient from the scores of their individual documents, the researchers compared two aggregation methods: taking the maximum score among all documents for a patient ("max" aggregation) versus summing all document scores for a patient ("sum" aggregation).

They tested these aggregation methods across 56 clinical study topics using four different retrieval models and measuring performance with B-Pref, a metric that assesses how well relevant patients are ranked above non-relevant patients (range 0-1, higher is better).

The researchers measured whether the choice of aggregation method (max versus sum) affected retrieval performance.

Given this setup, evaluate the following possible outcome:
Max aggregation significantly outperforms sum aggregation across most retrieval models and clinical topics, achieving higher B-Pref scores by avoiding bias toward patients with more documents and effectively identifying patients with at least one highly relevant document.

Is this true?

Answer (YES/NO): NO